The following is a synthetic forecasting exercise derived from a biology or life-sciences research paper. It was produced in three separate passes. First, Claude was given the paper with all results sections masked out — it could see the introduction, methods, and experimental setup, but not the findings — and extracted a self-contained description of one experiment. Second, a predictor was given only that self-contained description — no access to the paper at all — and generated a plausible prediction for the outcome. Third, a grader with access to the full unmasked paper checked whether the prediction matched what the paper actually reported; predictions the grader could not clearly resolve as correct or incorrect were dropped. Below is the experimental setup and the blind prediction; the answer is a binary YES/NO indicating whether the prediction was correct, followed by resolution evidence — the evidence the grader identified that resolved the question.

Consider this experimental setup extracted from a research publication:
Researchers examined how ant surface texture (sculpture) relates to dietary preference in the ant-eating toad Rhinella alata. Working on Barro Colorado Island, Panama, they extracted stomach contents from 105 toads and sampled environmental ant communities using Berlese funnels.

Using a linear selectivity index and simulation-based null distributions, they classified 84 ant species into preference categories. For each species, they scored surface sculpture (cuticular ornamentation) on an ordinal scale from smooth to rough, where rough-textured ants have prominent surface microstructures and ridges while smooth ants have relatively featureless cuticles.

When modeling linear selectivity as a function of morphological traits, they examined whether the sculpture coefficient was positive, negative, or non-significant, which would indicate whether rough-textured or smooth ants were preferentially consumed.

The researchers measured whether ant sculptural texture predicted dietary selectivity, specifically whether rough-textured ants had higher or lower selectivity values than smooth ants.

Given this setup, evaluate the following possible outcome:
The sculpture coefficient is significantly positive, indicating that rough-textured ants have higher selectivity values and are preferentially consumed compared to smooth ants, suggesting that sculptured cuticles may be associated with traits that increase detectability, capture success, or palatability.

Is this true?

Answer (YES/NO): YES